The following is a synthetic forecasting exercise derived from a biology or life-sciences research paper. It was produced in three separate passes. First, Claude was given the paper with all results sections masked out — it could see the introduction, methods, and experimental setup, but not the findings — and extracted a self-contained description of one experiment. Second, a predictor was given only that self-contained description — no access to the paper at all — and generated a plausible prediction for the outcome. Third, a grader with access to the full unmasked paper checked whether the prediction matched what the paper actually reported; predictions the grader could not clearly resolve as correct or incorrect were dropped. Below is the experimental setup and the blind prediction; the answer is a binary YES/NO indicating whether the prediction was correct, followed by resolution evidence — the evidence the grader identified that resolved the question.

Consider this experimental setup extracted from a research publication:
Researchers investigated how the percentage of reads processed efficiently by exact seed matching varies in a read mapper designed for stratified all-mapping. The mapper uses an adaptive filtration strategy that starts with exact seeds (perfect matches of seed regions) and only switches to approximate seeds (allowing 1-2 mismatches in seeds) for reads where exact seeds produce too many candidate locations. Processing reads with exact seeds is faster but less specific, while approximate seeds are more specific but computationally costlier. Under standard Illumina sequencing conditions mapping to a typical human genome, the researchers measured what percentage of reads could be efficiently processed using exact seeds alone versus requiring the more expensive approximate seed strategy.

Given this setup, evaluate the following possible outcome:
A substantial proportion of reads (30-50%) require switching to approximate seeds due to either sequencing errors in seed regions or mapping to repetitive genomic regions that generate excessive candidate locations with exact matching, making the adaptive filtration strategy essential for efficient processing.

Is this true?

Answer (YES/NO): NO